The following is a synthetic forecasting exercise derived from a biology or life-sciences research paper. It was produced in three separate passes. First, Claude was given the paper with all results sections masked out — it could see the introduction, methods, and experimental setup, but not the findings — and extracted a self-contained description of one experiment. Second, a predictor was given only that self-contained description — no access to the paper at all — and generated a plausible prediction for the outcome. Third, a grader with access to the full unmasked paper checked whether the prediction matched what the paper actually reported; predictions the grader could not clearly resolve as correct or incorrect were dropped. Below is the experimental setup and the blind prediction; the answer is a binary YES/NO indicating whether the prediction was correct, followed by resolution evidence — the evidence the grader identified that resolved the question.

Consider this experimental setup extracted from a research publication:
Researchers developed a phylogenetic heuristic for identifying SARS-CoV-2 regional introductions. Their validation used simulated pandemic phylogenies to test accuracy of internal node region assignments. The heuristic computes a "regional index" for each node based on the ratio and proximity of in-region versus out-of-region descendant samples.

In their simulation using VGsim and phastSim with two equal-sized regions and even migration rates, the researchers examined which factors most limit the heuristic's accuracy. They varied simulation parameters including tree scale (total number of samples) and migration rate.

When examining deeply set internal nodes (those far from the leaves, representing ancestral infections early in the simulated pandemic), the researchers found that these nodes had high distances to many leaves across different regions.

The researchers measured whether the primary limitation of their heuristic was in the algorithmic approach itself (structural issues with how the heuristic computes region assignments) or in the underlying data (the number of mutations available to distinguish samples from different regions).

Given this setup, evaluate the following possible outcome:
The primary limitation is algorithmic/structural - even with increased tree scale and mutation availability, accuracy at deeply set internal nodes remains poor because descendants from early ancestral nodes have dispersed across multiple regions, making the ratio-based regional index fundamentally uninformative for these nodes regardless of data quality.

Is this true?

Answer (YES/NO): NO